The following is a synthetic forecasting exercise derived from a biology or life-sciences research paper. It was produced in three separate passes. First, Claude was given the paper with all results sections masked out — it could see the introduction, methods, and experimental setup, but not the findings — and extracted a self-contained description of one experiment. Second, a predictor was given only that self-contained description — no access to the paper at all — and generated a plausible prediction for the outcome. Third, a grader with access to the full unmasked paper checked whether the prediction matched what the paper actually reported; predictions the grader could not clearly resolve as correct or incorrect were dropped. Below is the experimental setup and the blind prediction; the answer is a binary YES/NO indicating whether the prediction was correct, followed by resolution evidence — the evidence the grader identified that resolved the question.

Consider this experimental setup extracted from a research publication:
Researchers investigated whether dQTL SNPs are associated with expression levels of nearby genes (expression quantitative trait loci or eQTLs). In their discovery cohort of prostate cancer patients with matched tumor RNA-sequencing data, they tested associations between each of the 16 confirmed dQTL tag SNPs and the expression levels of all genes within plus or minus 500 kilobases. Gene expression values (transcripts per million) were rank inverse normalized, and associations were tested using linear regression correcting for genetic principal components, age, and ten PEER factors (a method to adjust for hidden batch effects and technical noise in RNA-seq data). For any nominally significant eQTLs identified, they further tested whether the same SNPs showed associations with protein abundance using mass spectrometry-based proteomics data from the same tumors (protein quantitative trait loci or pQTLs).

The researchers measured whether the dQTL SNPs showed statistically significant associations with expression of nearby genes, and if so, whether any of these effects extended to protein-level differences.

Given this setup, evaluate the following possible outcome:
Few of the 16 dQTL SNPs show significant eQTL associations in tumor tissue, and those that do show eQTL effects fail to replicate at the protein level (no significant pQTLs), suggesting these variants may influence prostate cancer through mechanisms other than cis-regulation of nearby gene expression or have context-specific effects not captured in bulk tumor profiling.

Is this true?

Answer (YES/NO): NO